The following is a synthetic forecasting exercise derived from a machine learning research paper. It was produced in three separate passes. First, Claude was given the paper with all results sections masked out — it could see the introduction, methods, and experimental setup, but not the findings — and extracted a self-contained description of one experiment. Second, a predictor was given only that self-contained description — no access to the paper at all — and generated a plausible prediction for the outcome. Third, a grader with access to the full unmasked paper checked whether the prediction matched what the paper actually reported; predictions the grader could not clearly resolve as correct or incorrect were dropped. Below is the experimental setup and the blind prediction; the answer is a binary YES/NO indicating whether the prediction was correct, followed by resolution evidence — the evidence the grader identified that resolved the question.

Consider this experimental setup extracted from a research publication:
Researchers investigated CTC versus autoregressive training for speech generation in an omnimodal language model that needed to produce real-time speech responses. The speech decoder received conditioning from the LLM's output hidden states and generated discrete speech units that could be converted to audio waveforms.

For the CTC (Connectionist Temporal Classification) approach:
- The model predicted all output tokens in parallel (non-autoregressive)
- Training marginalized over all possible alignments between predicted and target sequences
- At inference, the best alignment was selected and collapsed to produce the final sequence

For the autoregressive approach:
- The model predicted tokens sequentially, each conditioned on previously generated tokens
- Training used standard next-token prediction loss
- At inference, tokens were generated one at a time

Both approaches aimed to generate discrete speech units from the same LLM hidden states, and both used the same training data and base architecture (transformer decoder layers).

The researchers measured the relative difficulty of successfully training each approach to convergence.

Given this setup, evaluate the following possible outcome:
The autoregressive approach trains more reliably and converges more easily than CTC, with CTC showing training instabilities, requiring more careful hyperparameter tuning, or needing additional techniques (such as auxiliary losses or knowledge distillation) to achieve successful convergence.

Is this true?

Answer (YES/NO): YES